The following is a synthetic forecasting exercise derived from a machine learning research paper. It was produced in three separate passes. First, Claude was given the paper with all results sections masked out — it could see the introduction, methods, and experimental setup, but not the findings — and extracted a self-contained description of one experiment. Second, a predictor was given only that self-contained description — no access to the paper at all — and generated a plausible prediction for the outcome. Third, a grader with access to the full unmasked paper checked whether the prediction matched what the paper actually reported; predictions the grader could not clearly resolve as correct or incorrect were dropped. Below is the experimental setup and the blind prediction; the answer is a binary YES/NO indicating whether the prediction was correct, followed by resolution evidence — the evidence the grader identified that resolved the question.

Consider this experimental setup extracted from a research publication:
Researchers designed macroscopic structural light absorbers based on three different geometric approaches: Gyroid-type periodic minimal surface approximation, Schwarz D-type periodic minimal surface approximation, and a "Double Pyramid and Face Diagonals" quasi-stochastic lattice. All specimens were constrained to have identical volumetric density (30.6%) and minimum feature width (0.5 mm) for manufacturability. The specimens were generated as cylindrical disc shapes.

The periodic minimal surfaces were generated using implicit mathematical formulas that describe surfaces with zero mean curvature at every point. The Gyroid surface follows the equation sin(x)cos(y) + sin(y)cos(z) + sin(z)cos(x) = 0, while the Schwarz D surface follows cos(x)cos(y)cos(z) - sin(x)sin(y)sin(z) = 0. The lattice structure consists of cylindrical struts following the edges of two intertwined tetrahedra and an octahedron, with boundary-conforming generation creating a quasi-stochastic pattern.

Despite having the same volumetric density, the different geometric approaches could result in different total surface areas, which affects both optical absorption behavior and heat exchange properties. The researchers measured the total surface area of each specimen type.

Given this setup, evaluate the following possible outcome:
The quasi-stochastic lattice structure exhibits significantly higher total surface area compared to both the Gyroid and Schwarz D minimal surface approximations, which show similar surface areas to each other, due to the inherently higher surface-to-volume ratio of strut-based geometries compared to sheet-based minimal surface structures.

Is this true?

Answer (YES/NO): YES